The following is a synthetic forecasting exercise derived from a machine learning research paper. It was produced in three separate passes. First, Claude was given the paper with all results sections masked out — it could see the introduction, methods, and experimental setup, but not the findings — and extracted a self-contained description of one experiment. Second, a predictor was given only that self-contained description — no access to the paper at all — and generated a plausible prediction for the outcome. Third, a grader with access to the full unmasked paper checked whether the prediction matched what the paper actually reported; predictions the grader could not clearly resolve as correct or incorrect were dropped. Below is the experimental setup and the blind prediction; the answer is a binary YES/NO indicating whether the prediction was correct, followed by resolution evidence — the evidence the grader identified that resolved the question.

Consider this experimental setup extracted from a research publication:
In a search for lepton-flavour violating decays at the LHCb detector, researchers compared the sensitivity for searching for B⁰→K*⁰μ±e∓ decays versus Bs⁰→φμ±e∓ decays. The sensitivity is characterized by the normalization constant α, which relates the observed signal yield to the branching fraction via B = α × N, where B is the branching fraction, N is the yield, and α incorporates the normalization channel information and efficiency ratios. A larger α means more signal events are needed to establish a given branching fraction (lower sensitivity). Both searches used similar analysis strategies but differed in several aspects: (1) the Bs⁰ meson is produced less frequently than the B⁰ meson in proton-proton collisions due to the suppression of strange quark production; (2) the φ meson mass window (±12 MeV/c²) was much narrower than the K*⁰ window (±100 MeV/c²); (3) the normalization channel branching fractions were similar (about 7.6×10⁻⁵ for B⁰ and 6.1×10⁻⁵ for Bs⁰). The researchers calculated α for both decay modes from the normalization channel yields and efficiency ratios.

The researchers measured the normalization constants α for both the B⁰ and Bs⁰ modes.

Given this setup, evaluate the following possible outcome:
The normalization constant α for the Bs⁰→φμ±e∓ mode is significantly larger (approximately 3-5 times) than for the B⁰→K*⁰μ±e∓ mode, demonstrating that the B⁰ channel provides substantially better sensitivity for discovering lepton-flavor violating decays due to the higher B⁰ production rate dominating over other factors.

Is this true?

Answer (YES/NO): YES